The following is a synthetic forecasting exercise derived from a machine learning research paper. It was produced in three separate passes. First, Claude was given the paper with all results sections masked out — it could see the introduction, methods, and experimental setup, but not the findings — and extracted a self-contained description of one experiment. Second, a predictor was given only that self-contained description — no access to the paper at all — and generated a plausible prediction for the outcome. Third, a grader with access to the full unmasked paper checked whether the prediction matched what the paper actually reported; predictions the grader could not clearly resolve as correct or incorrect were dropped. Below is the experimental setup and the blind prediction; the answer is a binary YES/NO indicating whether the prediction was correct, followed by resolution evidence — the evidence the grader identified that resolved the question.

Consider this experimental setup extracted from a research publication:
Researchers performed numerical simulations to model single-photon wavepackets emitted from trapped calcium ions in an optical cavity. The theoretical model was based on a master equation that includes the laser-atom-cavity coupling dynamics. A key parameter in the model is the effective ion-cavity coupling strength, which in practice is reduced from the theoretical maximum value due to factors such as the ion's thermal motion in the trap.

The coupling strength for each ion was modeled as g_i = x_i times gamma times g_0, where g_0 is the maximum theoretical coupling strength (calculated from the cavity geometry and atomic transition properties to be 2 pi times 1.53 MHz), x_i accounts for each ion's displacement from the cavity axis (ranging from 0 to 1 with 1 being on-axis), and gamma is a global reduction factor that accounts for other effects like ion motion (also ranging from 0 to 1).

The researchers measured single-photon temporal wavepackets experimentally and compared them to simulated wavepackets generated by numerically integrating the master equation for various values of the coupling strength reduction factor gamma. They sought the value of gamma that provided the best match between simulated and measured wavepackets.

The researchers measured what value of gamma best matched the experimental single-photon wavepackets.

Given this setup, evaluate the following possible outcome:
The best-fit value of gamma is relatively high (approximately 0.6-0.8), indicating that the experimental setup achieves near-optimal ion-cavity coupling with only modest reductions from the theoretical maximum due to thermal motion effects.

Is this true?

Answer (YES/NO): YES